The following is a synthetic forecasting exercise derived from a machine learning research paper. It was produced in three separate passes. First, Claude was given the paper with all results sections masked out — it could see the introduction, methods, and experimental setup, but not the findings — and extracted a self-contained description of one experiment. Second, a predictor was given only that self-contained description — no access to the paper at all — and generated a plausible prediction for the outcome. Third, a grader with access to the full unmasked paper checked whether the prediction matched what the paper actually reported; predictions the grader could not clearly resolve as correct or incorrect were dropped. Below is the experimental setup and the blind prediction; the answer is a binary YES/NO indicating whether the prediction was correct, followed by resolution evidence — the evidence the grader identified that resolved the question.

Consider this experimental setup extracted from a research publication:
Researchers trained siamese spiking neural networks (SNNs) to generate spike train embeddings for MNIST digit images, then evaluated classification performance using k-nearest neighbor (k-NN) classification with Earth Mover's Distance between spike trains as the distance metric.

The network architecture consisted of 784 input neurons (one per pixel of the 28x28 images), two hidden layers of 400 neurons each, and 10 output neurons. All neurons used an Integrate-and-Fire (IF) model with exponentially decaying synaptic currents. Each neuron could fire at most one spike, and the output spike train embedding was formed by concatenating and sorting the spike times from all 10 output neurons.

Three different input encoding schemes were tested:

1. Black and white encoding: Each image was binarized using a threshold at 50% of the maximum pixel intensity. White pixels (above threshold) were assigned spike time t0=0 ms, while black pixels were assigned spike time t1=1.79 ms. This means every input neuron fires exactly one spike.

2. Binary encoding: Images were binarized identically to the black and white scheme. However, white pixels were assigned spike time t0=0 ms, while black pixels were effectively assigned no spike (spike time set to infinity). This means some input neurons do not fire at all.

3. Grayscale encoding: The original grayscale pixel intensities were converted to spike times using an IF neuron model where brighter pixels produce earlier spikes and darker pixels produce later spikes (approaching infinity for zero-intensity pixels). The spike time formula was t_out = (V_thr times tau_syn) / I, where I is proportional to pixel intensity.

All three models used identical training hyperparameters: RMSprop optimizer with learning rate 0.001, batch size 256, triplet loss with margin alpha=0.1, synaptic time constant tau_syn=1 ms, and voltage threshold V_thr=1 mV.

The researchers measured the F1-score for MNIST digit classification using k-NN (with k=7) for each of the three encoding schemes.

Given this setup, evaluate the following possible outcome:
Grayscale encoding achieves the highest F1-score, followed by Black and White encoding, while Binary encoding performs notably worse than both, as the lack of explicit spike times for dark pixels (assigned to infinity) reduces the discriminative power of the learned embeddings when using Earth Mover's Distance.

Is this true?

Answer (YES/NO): NO